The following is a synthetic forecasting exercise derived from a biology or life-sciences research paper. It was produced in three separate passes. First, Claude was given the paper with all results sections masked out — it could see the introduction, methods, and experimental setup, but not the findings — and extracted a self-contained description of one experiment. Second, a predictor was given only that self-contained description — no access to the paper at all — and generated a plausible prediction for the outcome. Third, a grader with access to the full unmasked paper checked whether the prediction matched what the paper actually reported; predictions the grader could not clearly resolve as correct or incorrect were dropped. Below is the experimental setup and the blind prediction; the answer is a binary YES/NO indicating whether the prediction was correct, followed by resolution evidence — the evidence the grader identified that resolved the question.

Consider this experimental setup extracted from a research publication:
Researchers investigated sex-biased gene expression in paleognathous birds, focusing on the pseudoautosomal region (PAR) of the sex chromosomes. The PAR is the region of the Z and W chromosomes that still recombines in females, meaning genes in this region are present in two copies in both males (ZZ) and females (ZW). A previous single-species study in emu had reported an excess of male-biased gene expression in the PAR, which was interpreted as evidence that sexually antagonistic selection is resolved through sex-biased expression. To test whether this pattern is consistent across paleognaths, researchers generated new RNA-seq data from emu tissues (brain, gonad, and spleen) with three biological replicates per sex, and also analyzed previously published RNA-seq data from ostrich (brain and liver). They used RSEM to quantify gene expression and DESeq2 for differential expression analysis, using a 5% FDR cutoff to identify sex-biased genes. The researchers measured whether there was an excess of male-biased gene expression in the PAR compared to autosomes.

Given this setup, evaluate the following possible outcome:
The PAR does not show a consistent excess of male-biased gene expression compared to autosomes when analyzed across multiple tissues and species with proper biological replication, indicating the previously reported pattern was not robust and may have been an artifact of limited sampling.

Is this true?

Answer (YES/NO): YES